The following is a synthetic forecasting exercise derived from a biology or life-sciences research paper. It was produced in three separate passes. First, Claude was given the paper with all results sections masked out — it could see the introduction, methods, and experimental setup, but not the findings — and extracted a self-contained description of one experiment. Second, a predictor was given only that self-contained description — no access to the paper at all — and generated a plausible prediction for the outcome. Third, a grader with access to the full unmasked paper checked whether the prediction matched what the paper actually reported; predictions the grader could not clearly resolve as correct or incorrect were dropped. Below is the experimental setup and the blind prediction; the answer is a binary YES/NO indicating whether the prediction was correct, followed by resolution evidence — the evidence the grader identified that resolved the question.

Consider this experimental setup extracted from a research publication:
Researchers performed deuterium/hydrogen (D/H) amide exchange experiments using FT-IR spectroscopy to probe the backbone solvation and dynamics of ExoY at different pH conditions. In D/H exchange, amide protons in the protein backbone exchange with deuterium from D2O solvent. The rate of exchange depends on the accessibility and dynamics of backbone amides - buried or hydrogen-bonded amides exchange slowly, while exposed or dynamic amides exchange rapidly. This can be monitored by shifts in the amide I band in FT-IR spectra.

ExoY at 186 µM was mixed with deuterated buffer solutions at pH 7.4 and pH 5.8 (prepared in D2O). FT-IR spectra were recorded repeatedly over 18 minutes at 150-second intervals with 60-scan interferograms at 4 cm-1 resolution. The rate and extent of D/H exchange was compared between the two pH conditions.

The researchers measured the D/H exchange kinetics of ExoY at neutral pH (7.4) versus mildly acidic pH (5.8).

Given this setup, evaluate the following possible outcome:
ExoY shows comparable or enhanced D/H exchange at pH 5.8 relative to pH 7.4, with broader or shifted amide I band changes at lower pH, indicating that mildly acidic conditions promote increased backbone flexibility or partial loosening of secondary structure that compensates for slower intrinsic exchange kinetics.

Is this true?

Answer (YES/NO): YES